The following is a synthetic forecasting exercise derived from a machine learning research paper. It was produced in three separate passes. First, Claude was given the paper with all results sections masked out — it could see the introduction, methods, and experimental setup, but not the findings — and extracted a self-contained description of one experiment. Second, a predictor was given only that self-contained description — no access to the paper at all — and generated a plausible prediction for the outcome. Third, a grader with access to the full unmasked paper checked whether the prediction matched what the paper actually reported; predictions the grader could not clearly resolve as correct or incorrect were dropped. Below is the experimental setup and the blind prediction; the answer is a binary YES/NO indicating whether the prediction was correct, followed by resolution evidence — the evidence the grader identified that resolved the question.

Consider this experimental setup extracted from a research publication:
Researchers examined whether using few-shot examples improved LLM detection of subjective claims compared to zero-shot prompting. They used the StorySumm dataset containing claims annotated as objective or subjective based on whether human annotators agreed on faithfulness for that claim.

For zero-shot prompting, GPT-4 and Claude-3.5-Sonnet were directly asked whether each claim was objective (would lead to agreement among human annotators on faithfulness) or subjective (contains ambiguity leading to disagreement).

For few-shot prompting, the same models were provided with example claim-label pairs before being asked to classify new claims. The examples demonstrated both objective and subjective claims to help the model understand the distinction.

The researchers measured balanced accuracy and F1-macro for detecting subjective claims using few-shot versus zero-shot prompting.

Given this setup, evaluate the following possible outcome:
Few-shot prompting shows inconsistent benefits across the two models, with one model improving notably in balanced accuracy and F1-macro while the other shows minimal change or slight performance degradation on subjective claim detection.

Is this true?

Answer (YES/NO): NO